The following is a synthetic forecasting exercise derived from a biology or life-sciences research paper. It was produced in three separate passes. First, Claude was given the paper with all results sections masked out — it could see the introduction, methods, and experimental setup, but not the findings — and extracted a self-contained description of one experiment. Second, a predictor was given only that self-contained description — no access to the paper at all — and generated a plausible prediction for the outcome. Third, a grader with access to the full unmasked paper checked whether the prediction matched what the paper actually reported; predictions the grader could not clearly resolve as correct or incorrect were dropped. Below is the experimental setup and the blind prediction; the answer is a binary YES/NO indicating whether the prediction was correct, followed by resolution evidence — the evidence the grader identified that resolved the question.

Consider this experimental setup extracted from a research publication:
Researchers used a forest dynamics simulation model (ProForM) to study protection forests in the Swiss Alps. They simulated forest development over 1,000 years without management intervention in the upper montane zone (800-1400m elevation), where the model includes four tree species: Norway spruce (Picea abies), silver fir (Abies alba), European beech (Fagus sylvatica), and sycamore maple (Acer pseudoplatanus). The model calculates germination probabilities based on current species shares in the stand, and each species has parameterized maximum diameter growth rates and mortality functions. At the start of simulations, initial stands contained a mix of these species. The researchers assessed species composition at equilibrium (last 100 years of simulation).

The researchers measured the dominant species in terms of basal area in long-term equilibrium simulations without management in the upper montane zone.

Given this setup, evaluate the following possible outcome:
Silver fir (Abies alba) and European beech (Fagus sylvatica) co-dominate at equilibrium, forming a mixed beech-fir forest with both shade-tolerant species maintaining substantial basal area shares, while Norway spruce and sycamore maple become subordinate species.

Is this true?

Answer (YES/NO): NO